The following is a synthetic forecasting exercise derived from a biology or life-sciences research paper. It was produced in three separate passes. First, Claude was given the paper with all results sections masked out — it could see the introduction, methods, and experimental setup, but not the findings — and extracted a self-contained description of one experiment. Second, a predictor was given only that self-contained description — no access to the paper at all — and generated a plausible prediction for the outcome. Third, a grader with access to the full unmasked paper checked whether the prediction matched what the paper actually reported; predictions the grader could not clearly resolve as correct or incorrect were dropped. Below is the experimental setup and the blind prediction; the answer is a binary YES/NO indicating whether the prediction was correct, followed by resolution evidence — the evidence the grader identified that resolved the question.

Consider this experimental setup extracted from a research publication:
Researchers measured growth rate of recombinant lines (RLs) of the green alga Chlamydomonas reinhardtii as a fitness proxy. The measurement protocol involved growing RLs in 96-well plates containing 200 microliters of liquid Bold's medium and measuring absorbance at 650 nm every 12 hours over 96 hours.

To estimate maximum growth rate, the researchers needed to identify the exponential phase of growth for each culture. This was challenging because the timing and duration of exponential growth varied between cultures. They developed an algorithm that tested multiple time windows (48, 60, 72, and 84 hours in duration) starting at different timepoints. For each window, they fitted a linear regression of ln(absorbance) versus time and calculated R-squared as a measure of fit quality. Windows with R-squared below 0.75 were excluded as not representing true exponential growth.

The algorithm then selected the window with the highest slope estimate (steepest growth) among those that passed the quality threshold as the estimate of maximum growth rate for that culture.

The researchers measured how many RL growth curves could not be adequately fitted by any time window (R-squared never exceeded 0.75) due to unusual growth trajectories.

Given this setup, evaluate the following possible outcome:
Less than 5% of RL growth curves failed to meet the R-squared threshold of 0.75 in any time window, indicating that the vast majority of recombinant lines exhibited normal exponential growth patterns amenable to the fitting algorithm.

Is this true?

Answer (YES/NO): YES